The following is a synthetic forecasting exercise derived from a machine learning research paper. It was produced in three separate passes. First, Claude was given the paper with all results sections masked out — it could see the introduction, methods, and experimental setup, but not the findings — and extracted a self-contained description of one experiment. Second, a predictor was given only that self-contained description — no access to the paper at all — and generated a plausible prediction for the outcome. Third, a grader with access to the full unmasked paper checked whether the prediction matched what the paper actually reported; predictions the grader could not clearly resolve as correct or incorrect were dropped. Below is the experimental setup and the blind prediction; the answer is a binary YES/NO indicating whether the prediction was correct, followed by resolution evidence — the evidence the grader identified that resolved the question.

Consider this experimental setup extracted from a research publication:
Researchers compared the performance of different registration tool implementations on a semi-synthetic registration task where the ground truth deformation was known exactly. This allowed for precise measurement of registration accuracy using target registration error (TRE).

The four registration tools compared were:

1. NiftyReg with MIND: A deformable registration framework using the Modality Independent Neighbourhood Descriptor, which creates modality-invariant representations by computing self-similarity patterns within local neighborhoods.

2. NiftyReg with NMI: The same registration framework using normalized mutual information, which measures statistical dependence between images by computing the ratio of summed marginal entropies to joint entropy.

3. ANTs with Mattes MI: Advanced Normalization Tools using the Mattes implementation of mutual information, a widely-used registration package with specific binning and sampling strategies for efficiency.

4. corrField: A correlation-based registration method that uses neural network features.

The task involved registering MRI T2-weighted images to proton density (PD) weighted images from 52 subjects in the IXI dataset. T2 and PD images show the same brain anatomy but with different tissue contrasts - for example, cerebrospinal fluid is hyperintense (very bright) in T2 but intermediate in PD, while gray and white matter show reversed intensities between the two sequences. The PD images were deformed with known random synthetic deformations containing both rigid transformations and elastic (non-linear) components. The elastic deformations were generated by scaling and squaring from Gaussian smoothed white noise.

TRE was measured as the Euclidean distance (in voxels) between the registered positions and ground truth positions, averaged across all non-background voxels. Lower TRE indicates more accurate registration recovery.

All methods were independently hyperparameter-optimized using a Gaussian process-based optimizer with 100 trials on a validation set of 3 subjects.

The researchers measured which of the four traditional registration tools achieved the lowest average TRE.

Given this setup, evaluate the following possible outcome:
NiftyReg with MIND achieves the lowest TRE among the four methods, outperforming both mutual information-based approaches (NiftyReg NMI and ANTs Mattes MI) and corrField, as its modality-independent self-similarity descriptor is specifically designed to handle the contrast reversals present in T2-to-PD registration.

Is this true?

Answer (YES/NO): YES